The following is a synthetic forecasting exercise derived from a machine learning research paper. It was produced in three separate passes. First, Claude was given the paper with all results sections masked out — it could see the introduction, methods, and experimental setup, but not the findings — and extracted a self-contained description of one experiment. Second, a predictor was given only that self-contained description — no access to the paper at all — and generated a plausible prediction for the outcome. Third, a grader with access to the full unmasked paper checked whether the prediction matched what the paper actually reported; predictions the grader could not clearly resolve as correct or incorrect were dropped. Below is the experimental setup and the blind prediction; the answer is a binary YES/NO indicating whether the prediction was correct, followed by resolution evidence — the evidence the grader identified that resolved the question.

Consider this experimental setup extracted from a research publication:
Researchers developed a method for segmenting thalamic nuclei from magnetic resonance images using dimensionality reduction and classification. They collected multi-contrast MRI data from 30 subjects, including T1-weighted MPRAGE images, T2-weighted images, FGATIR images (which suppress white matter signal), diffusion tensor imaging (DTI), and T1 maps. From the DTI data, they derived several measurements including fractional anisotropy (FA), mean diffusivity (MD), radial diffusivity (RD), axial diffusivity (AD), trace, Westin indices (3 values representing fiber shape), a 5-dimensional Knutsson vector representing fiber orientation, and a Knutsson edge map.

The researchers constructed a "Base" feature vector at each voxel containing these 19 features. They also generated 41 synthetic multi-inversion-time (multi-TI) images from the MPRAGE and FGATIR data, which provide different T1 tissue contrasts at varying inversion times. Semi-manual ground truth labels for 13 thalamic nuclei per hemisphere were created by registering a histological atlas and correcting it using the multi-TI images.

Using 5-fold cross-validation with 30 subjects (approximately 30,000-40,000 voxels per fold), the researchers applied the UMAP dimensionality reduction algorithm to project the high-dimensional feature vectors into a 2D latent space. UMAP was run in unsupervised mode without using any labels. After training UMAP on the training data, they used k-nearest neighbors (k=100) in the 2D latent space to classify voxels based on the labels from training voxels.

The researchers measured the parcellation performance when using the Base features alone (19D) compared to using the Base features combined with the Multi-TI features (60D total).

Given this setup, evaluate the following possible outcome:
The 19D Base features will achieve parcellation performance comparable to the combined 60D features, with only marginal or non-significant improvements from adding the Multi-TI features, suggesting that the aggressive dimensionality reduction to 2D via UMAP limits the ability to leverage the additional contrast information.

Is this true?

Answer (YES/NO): NO